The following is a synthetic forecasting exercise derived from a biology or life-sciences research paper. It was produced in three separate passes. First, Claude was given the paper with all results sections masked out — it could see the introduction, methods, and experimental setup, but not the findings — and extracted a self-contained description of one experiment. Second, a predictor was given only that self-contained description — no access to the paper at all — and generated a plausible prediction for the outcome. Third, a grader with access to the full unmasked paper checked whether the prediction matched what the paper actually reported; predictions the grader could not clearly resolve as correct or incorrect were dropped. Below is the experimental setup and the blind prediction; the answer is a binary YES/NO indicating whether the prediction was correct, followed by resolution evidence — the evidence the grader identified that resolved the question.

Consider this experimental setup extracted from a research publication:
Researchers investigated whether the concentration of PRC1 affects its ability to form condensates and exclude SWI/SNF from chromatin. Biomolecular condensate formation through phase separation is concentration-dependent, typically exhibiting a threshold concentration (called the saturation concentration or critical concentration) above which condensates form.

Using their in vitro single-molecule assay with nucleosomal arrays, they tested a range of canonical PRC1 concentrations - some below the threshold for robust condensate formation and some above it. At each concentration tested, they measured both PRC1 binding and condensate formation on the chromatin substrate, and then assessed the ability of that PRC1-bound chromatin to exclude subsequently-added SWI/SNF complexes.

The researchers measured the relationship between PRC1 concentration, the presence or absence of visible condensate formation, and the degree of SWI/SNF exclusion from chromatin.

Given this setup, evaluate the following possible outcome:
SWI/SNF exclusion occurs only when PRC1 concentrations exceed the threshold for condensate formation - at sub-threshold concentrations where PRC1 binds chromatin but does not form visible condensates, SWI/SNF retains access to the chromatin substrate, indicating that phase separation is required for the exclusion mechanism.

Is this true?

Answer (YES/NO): YES